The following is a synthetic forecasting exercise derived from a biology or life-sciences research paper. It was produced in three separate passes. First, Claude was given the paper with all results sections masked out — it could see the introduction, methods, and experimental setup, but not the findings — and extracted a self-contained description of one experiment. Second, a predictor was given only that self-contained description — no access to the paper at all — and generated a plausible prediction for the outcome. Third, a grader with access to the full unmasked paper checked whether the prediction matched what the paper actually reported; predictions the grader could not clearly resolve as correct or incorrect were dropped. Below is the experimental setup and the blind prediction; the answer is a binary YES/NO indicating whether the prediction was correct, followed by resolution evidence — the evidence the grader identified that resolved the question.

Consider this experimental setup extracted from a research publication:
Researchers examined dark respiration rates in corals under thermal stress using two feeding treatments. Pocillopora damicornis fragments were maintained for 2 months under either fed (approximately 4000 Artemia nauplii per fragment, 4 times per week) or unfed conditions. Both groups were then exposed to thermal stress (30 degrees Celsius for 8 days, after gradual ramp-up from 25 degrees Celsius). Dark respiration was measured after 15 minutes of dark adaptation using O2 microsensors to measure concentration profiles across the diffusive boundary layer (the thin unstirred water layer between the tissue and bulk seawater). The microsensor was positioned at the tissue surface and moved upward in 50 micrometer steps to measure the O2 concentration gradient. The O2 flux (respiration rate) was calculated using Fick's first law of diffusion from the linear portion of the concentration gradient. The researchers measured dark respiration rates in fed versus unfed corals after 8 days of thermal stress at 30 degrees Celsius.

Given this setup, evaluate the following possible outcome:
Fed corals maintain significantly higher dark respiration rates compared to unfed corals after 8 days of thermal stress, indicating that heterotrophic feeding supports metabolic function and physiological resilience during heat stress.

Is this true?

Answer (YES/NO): YES